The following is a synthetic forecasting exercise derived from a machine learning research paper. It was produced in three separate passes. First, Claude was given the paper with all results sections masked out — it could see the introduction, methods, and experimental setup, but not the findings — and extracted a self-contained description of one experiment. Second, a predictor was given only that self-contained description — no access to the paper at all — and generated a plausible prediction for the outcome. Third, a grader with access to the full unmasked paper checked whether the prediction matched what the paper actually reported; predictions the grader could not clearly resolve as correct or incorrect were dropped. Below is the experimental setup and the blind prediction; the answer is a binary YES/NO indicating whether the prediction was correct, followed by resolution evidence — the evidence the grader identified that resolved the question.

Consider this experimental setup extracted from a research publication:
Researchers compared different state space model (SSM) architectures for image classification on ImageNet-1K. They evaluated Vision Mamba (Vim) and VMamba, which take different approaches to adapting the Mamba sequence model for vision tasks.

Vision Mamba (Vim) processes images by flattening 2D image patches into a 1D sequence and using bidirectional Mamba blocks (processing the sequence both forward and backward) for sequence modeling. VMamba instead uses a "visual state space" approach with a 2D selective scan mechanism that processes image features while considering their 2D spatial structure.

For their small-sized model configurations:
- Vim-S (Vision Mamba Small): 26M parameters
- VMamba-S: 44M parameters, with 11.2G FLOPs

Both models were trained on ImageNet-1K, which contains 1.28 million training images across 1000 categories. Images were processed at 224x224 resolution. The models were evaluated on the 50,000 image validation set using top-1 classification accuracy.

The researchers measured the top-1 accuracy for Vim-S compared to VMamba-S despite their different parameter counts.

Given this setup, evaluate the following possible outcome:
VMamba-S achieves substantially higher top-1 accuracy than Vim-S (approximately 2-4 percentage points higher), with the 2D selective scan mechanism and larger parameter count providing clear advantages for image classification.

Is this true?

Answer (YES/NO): YES